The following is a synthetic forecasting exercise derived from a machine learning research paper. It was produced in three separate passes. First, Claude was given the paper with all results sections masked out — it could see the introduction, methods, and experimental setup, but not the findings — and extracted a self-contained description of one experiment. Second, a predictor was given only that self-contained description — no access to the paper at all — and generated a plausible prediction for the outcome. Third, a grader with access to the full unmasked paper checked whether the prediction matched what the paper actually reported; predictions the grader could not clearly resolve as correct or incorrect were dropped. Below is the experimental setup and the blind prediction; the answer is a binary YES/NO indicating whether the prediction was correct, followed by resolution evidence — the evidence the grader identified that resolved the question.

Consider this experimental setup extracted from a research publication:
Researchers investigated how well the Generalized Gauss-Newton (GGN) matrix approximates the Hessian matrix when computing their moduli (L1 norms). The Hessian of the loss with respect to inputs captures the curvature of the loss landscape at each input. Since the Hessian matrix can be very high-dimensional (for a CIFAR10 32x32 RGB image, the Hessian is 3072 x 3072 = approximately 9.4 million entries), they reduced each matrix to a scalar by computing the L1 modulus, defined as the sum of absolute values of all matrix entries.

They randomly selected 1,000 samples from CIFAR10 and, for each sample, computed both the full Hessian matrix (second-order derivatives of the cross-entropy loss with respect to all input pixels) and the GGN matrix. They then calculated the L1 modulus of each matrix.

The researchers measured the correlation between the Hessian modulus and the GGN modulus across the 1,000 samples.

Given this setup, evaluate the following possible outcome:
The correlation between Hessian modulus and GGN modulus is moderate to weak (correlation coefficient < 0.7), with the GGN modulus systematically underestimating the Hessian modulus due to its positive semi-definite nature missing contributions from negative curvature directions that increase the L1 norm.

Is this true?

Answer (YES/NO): NO